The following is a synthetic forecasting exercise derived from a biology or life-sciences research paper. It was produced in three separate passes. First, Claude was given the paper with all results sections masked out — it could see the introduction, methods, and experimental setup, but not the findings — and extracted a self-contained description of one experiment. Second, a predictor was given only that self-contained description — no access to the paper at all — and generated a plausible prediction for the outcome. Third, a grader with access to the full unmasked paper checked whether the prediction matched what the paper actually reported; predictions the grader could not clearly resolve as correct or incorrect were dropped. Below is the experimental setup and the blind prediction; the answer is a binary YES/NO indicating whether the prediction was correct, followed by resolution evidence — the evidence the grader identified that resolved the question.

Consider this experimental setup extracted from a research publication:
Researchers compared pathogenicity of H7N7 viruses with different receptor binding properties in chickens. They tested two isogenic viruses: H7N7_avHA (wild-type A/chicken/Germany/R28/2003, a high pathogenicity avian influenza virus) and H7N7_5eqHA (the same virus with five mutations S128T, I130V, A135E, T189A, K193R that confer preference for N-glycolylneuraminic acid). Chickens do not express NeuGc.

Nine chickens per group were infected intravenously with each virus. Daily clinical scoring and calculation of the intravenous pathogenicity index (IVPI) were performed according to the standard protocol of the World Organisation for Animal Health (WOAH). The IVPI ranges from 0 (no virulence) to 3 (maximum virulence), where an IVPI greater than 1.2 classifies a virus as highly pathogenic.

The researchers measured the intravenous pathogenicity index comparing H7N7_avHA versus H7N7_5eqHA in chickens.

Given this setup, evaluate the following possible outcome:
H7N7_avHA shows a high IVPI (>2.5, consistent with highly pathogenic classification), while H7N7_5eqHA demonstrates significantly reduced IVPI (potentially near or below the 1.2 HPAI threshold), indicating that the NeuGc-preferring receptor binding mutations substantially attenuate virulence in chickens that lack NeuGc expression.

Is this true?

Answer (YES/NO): NO